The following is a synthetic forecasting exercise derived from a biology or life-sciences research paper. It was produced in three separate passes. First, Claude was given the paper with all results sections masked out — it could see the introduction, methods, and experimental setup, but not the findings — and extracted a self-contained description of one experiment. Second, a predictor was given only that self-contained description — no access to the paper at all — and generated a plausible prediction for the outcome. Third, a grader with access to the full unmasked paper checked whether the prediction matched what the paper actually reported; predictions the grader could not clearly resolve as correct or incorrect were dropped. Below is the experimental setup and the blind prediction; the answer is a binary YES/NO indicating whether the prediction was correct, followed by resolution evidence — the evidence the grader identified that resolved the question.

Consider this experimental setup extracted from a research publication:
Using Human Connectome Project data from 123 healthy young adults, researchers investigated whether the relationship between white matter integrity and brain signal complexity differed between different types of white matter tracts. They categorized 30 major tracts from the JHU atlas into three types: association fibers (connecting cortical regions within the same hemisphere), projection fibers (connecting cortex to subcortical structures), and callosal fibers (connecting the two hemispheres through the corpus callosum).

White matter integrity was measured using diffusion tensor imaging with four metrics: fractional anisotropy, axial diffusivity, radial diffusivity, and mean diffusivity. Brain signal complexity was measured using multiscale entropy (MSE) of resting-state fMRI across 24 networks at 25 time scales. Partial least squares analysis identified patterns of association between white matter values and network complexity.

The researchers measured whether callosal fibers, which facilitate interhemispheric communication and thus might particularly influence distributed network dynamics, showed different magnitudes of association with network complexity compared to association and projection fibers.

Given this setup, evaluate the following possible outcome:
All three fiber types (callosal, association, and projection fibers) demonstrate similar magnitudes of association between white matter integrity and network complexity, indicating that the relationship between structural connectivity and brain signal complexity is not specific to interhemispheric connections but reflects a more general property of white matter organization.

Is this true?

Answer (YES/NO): NO